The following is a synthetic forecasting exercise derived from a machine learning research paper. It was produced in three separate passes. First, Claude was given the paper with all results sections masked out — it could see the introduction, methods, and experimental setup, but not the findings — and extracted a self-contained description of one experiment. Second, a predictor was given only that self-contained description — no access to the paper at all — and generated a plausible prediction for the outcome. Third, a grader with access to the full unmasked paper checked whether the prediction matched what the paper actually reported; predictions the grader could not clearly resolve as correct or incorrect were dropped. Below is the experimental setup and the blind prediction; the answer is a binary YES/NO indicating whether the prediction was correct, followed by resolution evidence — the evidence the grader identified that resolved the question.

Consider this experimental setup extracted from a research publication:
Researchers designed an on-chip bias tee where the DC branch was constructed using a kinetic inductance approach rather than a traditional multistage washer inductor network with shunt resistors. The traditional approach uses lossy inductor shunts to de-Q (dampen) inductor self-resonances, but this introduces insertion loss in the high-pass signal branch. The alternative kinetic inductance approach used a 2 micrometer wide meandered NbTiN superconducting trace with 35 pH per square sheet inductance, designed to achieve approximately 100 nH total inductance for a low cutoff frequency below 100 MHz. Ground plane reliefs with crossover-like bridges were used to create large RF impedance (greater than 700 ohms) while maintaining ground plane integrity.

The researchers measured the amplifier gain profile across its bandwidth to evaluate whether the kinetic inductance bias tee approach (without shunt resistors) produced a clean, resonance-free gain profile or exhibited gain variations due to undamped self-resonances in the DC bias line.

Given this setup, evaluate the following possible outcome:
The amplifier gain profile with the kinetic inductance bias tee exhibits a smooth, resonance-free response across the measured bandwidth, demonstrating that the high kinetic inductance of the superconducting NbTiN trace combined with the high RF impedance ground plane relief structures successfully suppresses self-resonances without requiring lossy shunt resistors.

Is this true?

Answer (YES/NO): NO